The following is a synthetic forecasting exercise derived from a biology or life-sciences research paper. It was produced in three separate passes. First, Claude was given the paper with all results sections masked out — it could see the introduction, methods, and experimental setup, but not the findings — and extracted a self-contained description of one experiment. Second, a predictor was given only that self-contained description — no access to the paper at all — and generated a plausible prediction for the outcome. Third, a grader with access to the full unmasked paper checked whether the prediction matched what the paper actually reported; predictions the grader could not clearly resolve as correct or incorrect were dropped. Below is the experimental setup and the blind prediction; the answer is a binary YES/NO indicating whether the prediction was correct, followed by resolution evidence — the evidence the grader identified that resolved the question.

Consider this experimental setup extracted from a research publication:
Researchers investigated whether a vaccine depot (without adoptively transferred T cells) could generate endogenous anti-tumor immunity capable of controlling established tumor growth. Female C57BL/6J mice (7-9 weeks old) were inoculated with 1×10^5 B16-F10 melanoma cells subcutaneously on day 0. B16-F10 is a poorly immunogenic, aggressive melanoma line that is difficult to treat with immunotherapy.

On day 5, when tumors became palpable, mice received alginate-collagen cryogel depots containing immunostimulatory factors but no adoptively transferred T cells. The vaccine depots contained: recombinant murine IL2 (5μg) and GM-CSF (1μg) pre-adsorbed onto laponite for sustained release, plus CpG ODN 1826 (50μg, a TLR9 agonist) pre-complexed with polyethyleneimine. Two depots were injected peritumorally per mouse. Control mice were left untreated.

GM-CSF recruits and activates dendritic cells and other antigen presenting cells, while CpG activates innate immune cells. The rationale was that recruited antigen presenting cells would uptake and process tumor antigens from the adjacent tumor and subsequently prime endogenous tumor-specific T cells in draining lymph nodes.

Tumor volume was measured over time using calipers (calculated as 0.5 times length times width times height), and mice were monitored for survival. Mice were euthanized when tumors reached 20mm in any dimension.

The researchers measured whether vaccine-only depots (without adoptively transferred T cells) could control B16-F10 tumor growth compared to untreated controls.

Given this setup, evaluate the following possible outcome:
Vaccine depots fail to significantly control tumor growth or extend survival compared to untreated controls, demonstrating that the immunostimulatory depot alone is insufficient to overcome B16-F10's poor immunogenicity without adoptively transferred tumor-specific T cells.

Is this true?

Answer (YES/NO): NO